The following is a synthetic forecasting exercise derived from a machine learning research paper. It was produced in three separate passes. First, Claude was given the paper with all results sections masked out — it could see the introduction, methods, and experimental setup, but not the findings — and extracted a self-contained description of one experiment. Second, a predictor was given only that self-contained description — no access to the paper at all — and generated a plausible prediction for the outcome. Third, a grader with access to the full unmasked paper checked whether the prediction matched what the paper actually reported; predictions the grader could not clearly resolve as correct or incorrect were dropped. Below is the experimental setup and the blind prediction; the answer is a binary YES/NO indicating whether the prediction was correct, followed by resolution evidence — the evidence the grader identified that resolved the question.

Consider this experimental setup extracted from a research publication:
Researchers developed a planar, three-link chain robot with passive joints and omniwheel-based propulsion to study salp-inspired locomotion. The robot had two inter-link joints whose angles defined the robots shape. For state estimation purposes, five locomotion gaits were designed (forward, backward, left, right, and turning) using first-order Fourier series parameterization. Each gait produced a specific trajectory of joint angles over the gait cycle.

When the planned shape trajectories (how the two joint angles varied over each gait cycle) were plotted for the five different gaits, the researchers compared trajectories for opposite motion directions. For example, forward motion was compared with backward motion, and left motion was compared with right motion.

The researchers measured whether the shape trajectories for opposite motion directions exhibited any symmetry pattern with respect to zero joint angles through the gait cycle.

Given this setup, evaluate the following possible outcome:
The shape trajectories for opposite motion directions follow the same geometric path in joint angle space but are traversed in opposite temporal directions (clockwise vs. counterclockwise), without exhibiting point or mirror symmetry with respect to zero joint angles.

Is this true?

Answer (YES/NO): NO